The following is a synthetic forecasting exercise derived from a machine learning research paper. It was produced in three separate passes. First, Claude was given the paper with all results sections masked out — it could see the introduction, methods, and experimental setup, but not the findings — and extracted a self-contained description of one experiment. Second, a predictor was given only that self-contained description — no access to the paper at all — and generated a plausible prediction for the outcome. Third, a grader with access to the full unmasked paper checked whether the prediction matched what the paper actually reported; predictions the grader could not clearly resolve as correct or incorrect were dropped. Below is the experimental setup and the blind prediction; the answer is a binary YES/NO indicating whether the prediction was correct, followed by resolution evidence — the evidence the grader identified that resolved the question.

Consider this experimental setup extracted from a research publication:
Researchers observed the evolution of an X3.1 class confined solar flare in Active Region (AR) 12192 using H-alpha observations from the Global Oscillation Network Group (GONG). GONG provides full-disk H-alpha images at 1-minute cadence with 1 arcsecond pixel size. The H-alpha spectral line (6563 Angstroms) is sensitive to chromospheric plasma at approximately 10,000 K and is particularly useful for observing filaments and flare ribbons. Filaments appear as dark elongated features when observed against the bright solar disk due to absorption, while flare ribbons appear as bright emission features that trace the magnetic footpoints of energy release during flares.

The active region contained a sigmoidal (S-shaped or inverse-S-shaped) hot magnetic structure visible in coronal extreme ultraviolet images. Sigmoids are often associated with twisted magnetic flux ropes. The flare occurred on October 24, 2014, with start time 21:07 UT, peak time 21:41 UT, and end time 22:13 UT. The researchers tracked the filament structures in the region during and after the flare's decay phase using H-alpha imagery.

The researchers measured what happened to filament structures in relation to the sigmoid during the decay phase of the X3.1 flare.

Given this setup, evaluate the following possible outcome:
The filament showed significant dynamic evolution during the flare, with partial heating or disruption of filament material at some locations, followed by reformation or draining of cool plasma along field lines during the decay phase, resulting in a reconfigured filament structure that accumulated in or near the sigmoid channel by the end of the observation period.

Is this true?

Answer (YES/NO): NO